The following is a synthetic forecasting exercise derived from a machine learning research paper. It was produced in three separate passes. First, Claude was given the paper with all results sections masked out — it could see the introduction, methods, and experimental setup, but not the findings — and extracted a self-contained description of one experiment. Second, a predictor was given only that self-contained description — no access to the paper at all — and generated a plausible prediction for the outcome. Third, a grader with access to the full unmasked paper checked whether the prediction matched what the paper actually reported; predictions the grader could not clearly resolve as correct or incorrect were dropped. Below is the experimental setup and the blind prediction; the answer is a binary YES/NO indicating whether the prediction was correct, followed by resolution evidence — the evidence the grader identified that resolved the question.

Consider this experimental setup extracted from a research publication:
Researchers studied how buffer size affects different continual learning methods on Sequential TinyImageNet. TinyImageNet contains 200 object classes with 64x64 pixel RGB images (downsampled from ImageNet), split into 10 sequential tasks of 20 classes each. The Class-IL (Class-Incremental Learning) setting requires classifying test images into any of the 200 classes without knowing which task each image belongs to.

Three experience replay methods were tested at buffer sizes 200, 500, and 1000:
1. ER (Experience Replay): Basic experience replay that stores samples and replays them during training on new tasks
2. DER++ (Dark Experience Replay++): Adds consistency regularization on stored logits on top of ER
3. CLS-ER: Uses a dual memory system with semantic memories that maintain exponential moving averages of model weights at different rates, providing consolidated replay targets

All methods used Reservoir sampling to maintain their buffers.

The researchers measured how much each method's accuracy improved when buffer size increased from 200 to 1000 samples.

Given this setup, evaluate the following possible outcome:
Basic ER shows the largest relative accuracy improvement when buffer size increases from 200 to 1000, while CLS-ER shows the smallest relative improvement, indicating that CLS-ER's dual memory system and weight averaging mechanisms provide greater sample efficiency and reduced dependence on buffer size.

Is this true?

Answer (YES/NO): NO